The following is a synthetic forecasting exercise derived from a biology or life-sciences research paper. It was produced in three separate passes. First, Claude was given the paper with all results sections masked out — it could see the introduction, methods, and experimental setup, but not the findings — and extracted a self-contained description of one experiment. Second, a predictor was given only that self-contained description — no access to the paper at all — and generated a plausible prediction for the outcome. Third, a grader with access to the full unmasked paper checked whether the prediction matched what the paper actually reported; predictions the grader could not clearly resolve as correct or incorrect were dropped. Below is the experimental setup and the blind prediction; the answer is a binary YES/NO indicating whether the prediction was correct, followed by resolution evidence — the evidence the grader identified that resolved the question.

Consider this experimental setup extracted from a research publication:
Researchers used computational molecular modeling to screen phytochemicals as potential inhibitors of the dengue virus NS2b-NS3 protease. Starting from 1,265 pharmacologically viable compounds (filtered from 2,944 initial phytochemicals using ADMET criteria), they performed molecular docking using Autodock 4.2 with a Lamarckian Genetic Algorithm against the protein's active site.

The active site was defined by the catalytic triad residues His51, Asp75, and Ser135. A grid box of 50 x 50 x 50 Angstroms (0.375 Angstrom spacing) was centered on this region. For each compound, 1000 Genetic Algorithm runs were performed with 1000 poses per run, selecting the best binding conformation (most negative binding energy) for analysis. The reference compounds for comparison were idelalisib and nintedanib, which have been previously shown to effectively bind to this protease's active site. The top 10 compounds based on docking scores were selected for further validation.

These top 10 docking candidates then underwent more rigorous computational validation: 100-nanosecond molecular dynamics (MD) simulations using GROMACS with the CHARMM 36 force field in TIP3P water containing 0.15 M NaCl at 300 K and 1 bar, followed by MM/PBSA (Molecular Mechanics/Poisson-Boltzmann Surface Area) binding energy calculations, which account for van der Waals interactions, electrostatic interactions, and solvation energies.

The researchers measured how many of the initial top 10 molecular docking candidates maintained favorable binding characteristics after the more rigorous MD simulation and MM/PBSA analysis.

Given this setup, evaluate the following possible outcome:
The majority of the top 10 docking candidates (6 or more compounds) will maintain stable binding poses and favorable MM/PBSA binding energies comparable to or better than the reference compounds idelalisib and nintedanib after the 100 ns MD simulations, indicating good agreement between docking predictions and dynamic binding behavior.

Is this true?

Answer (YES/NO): YES